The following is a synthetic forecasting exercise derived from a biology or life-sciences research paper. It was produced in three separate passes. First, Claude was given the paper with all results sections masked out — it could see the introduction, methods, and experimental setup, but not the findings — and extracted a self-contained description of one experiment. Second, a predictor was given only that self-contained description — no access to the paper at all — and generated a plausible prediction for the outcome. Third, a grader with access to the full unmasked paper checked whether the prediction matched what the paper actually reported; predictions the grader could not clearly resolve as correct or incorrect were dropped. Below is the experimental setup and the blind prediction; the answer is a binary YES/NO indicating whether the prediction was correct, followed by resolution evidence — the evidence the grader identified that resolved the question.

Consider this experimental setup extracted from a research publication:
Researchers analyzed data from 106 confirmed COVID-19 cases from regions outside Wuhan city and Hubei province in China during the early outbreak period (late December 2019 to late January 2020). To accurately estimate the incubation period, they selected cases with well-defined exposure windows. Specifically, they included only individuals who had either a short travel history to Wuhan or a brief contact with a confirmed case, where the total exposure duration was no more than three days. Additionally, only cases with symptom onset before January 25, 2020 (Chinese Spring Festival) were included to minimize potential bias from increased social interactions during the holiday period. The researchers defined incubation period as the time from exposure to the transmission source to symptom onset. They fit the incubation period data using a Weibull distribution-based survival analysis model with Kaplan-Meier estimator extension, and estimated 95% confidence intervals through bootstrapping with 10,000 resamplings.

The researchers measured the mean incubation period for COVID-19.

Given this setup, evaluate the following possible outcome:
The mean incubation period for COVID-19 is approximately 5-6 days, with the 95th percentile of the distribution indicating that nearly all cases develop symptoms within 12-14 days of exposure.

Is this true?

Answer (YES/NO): NO